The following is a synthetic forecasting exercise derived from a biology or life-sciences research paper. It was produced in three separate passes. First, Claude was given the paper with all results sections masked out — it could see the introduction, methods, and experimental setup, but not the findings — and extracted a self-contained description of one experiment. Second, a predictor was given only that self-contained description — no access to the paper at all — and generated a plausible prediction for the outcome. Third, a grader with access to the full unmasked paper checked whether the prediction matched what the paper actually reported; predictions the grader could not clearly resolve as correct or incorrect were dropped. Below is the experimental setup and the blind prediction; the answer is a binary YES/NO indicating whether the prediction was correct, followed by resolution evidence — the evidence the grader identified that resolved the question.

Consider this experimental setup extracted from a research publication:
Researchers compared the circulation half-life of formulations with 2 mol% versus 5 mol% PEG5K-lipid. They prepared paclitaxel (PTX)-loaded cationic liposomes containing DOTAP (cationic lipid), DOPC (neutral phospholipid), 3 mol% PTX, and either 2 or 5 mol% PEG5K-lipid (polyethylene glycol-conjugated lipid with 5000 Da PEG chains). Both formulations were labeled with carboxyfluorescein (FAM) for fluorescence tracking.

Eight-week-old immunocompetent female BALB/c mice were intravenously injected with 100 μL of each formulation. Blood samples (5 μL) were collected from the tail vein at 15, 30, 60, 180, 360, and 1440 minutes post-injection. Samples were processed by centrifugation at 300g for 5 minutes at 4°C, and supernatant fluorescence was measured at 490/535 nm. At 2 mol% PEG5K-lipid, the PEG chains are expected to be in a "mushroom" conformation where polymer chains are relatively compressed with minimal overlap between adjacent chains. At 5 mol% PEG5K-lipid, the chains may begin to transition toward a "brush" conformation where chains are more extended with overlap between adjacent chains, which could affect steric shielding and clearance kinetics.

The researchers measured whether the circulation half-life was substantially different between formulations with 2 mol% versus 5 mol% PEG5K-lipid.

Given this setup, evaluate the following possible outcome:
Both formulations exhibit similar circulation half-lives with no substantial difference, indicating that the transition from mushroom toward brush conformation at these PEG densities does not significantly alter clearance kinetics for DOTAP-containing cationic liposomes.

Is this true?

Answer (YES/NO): YES